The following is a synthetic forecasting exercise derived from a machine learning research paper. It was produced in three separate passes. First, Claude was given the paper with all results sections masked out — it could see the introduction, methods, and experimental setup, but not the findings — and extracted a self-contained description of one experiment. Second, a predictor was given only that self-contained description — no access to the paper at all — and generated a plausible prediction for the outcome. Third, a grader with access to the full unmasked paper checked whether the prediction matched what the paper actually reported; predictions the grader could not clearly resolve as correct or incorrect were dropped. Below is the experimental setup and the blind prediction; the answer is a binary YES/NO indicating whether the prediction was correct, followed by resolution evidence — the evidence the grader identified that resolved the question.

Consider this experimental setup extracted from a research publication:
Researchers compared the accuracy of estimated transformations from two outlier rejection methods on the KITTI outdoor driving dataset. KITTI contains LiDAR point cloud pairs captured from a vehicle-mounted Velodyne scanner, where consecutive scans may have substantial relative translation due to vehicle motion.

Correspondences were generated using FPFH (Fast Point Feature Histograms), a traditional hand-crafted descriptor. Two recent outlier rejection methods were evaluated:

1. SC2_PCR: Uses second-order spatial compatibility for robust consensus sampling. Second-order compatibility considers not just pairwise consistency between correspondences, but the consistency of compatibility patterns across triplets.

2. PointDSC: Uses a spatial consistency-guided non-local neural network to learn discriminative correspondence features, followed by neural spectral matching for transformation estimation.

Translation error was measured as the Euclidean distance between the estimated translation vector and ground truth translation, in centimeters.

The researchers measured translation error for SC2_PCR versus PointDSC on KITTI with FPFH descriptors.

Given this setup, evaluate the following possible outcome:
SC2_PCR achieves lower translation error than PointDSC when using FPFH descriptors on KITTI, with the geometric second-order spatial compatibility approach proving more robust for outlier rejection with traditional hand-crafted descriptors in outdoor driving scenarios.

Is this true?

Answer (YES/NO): NO